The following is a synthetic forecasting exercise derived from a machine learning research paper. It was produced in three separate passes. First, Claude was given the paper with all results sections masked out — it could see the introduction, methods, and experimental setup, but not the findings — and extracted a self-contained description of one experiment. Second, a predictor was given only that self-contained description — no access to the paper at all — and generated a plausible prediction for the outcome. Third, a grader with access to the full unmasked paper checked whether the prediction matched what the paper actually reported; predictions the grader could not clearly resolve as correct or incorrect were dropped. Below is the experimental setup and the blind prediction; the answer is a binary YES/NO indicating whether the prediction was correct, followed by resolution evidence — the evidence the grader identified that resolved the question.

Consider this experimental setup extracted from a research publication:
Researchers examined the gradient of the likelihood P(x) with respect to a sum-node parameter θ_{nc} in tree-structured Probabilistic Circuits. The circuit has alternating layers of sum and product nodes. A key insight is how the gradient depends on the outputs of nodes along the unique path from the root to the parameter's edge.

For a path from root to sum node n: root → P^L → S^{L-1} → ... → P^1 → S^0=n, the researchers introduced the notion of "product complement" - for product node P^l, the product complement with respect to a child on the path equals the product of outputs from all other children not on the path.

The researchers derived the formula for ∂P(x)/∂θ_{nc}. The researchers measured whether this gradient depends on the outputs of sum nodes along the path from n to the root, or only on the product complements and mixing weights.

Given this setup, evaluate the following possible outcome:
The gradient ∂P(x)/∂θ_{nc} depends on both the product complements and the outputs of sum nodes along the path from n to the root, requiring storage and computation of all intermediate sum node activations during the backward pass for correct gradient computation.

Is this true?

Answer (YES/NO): NO